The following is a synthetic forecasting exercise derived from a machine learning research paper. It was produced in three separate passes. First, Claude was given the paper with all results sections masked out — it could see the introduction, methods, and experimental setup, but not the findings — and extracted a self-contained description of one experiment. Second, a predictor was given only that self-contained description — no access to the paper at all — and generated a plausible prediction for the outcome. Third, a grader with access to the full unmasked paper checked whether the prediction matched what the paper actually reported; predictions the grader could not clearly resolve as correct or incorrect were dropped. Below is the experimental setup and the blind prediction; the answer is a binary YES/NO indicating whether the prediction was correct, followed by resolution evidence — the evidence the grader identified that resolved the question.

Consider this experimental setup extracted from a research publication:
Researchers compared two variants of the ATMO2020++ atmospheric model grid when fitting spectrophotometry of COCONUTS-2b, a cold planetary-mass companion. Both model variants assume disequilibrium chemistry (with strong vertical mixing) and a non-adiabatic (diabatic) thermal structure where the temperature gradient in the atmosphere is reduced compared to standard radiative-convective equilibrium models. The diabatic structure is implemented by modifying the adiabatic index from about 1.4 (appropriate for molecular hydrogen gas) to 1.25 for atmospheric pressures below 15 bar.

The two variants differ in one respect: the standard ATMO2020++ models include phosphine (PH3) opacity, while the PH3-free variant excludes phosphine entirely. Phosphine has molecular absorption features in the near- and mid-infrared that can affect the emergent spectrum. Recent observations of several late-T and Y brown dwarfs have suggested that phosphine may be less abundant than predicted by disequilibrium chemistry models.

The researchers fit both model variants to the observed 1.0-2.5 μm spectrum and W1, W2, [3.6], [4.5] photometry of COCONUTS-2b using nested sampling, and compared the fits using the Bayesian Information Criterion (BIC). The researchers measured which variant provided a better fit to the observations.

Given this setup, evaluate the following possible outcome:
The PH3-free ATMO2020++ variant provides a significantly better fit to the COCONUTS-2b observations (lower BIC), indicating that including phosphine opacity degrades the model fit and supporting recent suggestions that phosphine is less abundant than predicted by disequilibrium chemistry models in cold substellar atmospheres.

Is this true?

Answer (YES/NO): YES